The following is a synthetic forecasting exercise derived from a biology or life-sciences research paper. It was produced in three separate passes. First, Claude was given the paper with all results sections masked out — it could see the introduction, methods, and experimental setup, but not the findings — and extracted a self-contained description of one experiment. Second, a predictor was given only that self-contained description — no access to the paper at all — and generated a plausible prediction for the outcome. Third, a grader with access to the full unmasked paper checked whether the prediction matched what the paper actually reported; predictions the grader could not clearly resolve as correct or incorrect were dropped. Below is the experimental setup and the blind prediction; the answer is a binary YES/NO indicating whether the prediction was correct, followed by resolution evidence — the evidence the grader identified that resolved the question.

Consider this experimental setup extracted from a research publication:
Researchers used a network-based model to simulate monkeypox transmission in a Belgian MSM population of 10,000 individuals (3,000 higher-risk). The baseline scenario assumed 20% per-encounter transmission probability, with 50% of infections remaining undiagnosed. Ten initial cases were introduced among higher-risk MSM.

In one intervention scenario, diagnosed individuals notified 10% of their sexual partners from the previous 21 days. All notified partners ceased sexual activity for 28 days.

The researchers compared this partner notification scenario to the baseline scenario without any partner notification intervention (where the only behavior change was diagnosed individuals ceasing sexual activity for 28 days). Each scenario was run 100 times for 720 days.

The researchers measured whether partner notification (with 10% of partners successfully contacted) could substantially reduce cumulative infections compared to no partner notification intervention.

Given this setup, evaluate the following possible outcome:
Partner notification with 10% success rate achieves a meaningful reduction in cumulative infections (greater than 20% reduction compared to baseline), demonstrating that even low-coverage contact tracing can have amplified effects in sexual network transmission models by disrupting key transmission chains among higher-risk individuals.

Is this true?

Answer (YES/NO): YES